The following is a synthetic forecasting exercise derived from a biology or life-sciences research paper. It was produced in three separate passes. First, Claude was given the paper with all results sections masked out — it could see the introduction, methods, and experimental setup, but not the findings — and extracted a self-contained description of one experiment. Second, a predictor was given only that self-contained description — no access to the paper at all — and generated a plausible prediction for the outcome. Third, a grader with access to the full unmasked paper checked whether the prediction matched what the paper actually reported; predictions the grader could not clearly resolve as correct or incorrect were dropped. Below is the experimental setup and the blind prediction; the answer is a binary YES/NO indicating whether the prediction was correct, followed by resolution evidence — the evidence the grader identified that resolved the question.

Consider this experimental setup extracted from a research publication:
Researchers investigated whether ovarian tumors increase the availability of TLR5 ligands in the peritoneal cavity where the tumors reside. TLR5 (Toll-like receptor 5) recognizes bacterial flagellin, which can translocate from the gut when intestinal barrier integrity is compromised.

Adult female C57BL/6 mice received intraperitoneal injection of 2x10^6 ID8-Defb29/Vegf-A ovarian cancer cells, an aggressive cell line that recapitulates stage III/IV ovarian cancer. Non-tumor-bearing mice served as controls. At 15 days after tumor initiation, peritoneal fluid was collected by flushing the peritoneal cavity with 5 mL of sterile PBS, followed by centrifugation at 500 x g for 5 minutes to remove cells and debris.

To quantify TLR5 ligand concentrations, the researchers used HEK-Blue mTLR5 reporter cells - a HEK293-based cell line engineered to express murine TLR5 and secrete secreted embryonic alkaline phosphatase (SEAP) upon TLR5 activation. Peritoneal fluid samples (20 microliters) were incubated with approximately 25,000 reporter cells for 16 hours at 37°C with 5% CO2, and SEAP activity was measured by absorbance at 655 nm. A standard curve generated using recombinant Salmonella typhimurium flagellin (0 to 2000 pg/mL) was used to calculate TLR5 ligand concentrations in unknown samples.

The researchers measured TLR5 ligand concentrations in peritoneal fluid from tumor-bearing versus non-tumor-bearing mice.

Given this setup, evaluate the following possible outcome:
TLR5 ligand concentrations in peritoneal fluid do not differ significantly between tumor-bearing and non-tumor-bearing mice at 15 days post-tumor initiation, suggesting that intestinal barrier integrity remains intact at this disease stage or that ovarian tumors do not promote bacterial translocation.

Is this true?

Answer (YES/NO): NO